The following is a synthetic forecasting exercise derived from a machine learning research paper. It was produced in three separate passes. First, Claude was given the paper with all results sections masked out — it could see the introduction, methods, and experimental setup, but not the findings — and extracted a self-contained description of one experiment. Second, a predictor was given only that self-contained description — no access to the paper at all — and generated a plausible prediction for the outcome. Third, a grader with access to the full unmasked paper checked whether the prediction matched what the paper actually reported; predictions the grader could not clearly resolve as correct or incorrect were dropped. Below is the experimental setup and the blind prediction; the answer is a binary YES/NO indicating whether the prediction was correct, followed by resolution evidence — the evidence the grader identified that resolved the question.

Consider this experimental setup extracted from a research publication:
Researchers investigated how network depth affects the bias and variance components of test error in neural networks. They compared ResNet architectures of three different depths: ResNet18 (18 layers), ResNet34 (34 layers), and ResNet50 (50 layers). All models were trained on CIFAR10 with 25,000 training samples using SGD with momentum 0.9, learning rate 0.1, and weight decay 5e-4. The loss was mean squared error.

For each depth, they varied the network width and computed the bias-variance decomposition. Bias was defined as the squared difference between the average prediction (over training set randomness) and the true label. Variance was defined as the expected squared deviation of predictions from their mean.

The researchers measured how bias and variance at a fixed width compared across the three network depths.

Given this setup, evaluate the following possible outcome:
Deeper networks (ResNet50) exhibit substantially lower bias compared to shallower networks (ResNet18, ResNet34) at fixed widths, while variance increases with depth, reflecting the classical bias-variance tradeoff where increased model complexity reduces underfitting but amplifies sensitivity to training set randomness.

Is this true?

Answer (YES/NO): YES